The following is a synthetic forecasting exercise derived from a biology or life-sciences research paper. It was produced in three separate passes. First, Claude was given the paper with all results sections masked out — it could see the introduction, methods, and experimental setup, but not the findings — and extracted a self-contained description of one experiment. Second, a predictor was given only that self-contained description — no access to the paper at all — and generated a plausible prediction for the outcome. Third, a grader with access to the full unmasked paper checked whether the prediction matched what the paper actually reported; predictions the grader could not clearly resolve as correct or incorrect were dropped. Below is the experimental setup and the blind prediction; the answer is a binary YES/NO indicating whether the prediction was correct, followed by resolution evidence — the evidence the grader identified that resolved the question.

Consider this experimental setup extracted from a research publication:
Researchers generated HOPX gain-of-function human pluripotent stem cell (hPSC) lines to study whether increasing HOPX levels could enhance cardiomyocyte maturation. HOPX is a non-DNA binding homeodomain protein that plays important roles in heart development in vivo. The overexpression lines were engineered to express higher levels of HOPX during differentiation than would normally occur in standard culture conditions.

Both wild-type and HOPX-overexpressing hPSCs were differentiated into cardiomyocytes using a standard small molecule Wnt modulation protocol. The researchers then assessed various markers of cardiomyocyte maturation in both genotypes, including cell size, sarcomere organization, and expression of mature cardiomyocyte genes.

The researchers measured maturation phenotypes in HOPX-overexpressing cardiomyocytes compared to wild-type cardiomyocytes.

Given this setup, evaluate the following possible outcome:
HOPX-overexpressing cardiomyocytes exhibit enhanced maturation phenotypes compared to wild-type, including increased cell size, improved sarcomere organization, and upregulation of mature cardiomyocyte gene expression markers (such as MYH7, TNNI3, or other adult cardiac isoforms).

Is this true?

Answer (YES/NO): NO